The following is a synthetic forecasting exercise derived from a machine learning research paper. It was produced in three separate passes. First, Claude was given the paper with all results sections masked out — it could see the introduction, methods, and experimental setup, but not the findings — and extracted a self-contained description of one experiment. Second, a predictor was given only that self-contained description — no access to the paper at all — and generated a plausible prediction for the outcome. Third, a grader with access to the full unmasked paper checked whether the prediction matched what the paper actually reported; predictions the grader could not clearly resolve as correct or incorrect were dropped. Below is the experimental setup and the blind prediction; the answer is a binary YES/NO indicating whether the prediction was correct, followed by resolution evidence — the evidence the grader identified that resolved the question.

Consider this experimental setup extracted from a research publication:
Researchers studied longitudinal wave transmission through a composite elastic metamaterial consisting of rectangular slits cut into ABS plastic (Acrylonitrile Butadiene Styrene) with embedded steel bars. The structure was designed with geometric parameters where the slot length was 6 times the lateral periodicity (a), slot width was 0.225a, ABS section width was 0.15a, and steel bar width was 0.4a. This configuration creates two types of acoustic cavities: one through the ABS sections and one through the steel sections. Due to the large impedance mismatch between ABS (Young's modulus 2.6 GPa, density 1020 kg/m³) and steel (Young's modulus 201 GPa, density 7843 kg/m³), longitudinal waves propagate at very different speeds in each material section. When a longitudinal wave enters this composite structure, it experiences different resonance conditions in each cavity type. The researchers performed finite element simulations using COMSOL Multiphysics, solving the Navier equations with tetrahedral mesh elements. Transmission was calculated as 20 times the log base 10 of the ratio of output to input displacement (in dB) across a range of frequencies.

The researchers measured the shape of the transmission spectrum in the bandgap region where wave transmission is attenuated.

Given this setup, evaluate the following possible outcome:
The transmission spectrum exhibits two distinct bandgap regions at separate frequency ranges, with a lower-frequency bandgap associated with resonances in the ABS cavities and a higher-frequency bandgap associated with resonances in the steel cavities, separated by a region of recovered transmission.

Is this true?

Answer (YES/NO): NO